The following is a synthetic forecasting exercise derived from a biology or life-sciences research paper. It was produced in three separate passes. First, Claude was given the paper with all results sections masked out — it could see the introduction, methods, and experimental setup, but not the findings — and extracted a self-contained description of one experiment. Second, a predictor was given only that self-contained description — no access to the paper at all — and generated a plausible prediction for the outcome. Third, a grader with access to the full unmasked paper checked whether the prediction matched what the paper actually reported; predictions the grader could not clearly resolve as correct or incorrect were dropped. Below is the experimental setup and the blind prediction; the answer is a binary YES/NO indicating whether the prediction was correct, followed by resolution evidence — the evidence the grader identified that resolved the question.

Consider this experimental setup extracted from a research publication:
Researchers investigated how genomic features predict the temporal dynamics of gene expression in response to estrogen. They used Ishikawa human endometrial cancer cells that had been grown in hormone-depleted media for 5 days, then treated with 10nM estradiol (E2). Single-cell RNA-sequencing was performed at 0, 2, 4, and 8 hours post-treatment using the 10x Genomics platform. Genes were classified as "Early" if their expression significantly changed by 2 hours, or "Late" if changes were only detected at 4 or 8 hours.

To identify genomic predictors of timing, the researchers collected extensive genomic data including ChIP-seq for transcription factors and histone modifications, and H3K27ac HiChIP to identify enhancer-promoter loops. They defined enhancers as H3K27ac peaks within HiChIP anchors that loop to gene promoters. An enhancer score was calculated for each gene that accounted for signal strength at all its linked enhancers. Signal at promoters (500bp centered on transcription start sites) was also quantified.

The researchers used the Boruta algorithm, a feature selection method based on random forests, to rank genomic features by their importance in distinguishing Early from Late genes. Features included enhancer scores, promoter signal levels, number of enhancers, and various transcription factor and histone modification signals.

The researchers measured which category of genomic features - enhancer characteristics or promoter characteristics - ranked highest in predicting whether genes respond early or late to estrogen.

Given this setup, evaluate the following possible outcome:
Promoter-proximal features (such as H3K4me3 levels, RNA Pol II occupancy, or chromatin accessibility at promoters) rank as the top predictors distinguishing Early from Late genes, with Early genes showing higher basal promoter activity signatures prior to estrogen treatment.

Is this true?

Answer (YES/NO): NO